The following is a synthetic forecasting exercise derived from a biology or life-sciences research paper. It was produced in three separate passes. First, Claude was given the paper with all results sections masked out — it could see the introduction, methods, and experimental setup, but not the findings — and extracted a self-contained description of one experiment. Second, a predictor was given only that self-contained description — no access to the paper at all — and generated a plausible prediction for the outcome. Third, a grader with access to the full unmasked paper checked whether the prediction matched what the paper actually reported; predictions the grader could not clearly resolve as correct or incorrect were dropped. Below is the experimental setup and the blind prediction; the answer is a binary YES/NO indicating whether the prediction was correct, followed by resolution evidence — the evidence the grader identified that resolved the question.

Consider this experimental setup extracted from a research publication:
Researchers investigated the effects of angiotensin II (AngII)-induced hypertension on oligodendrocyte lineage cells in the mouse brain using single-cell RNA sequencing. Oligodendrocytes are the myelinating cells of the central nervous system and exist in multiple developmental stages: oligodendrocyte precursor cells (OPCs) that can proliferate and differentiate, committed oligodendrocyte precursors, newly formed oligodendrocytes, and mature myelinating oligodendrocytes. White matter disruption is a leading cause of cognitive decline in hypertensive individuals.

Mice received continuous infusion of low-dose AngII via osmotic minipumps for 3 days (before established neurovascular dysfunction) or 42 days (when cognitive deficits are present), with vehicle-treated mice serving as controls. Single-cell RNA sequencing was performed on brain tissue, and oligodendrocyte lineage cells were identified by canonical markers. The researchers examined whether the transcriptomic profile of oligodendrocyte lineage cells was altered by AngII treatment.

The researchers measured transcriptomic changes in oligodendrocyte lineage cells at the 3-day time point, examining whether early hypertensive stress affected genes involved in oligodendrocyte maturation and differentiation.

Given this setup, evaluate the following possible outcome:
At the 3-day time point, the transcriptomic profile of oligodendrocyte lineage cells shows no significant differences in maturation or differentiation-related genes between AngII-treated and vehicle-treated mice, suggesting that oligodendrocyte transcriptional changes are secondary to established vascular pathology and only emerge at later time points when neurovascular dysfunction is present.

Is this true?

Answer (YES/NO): NO